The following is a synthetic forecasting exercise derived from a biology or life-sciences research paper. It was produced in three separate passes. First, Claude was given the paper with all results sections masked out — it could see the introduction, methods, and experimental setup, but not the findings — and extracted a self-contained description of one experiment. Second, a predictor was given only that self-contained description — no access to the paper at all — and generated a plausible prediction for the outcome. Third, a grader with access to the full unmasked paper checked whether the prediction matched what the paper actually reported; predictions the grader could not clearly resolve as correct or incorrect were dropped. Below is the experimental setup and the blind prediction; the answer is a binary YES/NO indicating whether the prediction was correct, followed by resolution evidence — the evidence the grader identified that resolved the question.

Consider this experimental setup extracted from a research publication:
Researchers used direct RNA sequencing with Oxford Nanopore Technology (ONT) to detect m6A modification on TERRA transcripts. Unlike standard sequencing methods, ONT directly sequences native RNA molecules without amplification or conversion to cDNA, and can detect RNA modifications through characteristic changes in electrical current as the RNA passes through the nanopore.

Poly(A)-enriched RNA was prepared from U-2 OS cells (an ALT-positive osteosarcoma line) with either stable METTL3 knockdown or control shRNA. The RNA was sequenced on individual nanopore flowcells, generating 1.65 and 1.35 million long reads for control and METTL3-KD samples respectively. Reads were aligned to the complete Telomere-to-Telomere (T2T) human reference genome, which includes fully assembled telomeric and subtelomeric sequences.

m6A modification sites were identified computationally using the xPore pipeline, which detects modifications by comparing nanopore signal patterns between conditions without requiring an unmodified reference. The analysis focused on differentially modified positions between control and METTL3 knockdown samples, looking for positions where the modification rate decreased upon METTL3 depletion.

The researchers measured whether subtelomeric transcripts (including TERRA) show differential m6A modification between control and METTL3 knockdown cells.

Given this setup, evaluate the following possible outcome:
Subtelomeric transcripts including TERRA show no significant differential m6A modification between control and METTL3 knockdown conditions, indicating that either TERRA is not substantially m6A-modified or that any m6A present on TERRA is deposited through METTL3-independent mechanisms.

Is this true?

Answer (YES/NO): NO